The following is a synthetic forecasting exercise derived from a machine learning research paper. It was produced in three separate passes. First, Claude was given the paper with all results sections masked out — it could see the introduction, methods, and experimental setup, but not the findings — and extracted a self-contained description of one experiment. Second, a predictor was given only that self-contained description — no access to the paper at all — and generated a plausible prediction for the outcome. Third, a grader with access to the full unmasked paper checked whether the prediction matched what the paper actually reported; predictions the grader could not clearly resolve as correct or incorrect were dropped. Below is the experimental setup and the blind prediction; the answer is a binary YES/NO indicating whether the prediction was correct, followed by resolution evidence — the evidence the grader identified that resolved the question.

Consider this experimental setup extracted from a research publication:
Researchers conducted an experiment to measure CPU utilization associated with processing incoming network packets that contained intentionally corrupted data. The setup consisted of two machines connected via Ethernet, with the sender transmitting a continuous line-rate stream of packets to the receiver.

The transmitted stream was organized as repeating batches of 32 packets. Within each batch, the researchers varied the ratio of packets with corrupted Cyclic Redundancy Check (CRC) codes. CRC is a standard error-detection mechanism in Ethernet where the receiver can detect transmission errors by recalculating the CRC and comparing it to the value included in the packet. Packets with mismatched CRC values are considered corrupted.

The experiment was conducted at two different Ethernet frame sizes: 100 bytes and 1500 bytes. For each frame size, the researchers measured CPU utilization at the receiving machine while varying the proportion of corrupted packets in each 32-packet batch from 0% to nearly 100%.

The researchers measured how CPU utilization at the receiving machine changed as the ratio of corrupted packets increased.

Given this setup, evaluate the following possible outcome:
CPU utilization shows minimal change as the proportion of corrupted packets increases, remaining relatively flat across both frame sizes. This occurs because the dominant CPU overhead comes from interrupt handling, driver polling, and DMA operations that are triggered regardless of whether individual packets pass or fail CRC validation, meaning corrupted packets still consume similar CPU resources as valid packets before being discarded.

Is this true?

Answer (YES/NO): NO